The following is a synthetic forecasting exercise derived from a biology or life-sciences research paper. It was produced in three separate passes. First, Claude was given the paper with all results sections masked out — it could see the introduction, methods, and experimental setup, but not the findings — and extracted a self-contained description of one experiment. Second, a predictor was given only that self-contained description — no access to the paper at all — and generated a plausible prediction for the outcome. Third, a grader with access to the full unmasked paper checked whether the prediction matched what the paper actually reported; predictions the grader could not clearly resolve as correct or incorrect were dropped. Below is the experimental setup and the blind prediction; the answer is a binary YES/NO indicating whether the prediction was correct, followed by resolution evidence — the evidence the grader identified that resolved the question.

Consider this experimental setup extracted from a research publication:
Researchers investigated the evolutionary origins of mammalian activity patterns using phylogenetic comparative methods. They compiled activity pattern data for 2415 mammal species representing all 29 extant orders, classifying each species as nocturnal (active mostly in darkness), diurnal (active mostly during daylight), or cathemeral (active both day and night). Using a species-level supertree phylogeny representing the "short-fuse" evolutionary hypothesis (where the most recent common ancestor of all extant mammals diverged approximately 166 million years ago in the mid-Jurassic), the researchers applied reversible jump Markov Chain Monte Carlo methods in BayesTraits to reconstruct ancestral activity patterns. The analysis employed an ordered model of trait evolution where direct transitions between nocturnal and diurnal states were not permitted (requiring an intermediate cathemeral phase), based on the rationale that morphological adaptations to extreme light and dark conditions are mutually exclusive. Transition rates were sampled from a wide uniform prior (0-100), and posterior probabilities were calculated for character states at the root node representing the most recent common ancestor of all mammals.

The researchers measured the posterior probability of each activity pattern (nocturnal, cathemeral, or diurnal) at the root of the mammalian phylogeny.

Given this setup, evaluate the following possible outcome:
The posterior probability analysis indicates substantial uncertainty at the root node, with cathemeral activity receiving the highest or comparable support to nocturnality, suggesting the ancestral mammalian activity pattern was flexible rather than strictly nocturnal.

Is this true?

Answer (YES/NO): NO